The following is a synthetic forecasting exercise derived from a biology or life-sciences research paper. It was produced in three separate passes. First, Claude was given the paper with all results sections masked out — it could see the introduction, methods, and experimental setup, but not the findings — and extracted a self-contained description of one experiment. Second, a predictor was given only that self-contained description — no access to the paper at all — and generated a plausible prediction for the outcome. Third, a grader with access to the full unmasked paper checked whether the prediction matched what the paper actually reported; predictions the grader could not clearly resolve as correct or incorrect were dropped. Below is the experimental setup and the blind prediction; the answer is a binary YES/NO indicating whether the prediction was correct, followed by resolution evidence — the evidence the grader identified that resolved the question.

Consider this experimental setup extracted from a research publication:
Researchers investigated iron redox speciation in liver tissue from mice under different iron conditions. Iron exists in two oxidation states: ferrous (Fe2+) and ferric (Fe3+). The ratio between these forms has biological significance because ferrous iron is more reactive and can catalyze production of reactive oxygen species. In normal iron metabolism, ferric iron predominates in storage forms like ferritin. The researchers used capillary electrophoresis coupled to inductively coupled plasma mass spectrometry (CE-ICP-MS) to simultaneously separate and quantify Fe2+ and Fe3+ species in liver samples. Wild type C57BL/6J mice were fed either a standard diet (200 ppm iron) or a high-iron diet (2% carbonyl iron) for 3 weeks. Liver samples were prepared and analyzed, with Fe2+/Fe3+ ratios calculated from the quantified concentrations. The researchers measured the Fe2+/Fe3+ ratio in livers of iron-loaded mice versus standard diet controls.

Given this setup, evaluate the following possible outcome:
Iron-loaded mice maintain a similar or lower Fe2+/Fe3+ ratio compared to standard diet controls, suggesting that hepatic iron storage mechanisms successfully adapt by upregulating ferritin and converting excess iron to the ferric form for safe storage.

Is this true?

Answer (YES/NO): YES